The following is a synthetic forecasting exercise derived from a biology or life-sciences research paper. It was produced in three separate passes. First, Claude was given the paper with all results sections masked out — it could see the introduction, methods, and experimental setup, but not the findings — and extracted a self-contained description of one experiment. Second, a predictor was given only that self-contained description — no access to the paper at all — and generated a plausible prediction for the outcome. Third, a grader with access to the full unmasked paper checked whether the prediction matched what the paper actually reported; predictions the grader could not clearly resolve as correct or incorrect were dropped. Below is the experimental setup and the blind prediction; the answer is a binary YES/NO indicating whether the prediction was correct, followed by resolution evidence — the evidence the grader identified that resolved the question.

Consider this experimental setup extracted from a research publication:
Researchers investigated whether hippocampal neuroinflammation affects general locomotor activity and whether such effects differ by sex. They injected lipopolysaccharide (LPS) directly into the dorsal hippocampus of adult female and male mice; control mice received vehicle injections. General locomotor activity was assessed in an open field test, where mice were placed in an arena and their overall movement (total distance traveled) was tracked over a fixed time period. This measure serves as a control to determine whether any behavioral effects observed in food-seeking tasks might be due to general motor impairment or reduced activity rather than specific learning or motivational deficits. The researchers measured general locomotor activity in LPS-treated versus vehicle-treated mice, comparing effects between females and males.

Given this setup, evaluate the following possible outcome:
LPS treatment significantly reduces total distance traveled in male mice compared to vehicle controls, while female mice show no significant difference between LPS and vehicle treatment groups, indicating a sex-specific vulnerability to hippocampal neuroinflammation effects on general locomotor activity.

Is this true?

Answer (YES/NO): NO